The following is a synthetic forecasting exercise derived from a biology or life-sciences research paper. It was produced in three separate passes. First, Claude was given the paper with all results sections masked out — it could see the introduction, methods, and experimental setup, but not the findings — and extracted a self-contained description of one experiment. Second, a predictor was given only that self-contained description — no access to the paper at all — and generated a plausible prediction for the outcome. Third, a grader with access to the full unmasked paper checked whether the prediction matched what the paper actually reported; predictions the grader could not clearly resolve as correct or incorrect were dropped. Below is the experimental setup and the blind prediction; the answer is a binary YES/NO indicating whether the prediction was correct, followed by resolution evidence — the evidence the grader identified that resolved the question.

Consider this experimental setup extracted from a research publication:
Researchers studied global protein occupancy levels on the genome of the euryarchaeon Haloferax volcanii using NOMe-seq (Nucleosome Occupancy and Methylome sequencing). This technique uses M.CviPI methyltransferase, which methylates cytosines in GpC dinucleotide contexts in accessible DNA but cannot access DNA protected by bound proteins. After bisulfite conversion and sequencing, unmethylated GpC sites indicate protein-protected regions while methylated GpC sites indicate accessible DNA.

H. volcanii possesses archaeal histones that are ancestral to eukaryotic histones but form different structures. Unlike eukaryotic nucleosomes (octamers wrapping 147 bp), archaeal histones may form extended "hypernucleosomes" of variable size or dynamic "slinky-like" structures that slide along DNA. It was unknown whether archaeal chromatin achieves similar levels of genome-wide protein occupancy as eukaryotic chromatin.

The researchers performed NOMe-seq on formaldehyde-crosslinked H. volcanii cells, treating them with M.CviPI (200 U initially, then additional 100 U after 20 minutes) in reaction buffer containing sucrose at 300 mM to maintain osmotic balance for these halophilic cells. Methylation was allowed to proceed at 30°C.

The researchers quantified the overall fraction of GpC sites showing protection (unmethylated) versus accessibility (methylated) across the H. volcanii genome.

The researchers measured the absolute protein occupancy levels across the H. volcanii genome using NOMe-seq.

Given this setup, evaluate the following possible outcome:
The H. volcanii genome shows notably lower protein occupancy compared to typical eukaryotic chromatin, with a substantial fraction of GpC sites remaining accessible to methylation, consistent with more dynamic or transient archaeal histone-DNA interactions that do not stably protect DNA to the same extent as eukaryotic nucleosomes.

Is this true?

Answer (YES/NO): NO